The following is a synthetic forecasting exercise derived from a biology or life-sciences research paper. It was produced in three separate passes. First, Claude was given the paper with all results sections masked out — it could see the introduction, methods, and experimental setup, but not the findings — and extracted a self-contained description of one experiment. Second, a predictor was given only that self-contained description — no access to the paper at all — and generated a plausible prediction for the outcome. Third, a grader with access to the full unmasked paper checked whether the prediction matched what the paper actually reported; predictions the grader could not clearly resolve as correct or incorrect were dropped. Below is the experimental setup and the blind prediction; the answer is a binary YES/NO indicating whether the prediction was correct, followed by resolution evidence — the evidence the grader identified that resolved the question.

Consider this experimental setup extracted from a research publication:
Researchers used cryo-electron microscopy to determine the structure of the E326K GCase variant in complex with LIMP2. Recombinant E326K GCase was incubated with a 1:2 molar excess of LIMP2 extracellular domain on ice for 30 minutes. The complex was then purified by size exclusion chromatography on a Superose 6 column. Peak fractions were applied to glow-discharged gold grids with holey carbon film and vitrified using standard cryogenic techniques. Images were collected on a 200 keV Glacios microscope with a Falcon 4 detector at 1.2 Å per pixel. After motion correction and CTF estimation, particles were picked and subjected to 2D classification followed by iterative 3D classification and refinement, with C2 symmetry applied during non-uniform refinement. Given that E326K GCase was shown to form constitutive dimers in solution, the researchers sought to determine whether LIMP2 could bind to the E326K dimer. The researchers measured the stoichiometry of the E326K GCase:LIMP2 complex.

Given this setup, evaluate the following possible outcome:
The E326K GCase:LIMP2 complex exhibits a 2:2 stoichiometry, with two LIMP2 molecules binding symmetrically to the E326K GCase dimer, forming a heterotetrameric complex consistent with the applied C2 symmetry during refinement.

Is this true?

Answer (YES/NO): YES